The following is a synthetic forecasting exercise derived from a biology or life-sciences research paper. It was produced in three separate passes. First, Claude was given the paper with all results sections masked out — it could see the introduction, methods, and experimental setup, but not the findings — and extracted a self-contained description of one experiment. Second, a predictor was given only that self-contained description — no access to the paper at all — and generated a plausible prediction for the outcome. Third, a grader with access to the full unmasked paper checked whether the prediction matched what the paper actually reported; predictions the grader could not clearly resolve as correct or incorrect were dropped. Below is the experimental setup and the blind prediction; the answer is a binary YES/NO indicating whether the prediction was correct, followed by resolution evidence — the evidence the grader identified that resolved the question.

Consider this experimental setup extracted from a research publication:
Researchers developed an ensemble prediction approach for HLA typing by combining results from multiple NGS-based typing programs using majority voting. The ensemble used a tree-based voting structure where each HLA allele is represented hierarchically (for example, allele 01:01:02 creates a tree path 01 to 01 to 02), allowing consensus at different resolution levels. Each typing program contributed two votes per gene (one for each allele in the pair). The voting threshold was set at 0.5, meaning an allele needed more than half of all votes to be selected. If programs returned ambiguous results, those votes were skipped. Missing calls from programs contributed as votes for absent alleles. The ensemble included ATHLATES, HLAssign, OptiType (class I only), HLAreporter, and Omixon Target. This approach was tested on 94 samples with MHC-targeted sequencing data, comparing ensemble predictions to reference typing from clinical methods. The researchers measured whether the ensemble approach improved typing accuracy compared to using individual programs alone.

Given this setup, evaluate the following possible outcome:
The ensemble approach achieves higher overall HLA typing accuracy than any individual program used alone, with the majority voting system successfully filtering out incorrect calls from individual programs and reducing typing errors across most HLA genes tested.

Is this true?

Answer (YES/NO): YES